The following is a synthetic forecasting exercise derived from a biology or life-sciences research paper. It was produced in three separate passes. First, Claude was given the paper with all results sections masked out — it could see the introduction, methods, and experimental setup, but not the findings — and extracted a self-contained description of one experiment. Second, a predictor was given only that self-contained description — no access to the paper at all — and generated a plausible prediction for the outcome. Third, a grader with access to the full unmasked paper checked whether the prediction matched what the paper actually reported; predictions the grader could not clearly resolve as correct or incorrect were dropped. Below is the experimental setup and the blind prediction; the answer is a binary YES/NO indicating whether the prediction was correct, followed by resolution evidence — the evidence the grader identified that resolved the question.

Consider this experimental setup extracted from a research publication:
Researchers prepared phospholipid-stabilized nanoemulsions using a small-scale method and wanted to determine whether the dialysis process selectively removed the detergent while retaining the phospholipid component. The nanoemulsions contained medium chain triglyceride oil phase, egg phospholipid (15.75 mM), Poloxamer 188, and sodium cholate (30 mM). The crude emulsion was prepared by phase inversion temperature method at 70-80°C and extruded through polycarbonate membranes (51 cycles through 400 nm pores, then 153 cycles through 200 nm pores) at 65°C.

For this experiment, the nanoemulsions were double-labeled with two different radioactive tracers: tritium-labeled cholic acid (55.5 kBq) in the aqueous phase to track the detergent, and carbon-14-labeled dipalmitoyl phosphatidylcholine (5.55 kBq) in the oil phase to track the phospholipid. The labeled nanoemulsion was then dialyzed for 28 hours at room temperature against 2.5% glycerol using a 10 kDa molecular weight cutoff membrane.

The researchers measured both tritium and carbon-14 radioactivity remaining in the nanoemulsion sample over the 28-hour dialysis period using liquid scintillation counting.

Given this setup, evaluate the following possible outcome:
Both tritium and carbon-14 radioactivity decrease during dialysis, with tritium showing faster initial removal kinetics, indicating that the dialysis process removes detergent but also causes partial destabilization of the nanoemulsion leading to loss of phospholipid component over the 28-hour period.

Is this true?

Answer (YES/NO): NO